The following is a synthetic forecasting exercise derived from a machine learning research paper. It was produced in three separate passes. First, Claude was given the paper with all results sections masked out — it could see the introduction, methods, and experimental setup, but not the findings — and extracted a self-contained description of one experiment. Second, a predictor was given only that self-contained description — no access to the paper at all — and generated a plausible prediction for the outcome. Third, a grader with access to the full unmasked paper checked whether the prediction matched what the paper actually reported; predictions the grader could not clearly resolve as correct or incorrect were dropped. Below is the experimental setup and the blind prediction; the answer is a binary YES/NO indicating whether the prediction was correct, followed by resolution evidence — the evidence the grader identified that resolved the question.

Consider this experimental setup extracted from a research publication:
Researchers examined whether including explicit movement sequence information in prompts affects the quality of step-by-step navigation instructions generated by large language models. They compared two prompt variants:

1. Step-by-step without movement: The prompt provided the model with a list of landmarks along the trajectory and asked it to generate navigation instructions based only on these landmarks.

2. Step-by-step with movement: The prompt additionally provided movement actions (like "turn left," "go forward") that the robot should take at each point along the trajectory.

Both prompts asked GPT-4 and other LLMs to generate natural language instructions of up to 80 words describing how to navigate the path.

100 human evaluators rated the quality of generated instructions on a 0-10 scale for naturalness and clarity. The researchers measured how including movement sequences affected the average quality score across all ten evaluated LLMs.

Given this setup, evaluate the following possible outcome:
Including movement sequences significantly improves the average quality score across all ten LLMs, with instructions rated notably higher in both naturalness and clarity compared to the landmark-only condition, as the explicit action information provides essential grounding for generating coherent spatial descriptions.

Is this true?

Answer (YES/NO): NO